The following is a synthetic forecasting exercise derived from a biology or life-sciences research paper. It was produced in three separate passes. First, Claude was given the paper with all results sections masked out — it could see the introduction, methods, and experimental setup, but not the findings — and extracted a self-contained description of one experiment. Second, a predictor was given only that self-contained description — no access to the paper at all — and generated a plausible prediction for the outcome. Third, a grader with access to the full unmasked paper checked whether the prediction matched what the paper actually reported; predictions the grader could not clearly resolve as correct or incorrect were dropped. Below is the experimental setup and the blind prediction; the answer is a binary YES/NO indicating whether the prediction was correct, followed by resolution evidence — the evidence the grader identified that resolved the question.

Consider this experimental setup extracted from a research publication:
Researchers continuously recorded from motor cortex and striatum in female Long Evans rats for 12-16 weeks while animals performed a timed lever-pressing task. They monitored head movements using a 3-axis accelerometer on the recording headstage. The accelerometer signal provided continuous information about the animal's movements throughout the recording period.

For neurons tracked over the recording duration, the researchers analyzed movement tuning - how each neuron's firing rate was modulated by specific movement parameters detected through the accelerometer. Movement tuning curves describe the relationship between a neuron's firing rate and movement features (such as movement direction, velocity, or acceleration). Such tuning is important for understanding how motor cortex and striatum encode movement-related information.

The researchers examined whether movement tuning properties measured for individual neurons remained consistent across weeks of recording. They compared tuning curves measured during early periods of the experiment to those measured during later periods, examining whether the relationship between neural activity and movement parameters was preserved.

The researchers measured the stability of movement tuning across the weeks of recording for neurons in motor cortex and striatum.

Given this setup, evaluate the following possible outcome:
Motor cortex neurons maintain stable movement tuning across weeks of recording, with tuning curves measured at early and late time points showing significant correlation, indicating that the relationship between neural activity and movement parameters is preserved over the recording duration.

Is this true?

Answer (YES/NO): YES